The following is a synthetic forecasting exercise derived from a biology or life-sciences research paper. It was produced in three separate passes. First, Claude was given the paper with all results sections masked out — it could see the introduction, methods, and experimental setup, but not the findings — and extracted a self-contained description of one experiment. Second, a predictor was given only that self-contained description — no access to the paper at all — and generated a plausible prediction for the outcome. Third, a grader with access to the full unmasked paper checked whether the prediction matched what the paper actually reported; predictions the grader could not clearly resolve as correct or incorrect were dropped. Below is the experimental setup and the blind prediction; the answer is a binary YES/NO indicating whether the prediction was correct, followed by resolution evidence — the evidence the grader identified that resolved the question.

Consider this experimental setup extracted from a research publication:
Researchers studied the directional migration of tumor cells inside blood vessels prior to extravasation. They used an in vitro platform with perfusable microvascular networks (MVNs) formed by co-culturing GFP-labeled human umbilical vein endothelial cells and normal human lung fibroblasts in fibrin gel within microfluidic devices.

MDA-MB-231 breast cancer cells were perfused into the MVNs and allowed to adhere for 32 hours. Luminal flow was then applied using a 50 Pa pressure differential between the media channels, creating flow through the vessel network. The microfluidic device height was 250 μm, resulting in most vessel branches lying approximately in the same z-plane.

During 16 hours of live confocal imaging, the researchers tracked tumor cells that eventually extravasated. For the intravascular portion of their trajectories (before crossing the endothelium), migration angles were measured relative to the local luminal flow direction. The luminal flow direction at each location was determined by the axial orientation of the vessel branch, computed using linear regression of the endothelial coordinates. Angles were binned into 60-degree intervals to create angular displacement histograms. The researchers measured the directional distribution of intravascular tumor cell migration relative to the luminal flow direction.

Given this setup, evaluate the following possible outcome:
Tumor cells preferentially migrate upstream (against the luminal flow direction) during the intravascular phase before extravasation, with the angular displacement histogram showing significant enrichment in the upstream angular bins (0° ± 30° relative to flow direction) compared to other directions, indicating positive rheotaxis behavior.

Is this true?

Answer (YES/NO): NO